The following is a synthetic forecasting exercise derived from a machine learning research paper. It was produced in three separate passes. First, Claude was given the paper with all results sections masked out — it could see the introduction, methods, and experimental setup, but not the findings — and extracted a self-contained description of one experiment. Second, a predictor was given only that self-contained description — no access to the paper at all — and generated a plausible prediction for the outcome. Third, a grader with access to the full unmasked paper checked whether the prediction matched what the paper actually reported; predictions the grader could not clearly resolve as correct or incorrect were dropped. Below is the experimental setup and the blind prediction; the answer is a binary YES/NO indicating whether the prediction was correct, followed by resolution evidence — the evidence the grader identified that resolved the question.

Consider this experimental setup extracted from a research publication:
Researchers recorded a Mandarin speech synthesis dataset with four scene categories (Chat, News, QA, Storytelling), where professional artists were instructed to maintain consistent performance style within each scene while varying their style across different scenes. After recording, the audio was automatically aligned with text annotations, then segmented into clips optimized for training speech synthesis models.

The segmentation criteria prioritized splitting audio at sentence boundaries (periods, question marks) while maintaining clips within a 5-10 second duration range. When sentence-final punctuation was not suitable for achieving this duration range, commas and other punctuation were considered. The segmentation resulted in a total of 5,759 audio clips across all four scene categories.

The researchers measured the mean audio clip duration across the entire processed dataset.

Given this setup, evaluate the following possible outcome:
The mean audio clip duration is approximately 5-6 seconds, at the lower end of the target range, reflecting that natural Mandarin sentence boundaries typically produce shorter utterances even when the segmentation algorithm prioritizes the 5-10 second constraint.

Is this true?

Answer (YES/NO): NO